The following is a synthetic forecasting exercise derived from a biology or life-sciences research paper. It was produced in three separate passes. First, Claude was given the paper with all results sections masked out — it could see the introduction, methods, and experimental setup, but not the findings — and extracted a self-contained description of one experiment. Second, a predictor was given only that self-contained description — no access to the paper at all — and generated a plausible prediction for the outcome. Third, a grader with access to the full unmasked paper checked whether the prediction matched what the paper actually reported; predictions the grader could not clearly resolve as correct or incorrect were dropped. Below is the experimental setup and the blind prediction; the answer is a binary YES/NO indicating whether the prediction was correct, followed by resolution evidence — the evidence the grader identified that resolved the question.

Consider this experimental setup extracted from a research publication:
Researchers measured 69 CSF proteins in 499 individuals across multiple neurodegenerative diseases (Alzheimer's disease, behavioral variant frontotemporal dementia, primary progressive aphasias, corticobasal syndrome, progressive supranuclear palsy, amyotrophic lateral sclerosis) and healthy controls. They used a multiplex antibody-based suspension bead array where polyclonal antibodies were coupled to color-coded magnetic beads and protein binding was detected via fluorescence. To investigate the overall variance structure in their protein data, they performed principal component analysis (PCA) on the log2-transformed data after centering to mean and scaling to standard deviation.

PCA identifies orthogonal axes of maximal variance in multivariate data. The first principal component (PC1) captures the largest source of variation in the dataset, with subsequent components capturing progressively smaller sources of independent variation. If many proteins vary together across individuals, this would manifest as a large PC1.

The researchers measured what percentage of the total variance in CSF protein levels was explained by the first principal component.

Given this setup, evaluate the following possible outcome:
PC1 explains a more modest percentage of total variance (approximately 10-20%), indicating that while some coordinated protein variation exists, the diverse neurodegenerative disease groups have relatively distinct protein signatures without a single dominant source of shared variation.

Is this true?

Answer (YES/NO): NO